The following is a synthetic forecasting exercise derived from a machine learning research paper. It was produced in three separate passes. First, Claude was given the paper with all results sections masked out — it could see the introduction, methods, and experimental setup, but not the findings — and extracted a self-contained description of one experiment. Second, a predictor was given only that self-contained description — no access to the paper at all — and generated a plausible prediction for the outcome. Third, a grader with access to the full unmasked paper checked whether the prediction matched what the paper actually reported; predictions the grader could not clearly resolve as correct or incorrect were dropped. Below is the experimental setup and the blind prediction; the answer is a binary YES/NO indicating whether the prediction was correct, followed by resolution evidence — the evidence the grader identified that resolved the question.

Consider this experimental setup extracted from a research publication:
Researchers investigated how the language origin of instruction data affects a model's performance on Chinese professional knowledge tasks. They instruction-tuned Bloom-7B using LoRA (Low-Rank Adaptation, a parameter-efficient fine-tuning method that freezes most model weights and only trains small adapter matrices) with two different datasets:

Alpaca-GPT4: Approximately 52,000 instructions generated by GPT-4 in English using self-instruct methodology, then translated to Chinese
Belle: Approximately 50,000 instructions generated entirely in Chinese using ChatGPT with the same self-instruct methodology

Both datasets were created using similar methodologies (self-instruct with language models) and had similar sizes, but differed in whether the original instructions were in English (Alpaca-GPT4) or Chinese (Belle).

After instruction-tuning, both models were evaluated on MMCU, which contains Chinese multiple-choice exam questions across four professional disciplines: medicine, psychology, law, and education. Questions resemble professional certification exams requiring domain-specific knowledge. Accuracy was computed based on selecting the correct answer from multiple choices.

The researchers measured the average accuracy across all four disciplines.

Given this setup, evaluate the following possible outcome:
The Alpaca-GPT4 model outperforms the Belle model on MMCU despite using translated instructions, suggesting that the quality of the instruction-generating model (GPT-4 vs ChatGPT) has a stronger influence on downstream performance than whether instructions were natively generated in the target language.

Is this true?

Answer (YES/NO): YES